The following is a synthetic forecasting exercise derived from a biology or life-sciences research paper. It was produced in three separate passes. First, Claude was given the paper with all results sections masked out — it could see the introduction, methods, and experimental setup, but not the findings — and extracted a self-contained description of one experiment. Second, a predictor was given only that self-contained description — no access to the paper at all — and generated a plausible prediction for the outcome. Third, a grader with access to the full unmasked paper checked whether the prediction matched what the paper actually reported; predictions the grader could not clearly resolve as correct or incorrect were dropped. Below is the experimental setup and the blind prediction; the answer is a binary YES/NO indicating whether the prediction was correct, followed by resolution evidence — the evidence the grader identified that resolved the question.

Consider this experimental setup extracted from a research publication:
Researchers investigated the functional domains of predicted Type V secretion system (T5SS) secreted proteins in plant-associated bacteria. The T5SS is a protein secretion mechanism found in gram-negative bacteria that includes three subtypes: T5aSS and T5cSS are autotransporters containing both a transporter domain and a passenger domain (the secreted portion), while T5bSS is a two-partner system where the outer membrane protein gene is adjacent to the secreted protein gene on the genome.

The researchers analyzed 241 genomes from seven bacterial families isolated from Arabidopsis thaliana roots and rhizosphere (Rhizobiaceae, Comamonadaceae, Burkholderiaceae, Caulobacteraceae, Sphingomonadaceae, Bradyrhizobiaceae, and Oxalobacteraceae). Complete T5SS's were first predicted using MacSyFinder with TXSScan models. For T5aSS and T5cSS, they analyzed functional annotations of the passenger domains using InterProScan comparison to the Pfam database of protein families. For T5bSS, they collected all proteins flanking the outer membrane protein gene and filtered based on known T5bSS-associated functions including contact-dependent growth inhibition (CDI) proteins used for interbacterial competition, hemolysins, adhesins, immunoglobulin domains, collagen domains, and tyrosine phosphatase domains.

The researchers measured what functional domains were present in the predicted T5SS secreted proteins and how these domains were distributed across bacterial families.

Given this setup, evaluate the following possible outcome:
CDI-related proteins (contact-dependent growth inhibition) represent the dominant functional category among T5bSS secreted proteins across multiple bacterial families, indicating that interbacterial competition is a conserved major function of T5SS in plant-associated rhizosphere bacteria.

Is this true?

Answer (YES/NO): YES